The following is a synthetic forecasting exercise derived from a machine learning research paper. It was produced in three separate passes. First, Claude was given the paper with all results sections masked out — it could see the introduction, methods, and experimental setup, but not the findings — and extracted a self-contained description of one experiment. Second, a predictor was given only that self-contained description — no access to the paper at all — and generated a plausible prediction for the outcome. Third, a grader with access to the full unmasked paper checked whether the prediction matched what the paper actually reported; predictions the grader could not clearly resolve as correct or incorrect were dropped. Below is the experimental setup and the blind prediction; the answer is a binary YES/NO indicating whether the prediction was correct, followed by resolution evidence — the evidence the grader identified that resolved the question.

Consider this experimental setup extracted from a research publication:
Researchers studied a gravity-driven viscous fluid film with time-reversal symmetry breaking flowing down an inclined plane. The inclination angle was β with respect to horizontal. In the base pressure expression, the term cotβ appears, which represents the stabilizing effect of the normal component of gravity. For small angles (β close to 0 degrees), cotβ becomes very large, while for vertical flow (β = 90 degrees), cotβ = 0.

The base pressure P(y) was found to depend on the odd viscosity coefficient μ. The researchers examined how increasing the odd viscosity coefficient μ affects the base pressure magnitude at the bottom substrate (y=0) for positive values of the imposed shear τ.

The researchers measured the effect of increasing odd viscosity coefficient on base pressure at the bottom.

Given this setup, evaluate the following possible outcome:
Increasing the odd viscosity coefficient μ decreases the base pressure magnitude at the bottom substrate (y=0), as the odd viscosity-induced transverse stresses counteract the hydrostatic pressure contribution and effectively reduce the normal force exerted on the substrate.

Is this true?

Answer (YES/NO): NO